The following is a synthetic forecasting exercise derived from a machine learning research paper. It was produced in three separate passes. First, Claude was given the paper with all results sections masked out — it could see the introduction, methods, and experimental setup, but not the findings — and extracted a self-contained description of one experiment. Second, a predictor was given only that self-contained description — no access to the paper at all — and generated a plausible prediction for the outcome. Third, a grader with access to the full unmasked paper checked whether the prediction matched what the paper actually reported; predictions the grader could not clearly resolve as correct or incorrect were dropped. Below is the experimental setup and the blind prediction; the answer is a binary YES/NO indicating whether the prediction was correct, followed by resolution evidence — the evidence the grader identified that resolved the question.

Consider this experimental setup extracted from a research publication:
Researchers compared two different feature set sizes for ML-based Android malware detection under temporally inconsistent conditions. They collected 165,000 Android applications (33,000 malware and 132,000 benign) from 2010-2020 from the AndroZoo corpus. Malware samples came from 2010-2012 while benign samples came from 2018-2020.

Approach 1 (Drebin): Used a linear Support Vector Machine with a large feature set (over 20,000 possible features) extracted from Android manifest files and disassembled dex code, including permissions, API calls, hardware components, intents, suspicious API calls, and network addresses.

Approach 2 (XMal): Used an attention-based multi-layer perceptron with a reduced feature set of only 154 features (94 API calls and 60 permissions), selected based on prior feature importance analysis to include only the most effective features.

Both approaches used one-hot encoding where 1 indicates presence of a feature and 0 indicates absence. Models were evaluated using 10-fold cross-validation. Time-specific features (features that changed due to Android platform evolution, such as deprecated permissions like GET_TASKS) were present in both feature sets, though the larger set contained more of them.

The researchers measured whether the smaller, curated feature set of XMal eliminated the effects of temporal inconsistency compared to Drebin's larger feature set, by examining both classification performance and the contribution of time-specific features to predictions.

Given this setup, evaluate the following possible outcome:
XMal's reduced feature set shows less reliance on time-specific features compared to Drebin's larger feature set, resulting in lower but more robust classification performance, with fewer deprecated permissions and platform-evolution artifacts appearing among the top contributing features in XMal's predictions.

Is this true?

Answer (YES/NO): NO